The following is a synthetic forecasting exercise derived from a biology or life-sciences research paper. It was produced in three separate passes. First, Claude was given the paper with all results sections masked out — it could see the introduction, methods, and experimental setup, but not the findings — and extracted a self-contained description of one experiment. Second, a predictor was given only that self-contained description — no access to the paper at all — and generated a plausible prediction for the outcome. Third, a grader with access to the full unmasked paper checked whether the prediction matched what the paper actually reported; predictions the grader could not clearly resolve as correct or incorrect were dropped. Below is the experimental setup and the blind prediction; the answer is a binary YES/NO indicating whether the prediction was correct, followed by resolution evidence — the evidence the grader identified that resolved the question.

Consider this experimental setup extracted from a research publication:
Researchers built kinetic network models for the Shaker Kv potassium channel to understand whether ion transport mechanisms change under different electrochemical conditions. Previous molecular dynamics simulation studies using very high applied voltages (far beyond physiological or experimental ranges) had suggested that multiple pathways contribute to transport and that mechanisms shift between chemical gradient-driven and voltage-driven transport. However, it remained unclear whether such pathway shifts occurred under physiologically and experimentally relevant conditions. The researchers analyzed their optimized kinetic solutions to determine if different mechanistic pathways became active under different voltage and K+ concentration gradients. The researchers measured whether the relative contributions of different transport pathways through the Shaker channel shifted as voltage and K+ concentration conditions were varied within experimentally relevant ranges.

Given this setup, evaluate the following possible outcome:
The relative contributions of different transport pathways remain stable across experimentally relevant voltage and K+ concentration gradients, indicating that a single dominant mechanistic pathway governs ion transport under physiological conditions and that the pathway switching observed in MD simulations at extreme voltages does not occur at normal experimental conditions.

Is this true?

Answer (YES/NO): YES